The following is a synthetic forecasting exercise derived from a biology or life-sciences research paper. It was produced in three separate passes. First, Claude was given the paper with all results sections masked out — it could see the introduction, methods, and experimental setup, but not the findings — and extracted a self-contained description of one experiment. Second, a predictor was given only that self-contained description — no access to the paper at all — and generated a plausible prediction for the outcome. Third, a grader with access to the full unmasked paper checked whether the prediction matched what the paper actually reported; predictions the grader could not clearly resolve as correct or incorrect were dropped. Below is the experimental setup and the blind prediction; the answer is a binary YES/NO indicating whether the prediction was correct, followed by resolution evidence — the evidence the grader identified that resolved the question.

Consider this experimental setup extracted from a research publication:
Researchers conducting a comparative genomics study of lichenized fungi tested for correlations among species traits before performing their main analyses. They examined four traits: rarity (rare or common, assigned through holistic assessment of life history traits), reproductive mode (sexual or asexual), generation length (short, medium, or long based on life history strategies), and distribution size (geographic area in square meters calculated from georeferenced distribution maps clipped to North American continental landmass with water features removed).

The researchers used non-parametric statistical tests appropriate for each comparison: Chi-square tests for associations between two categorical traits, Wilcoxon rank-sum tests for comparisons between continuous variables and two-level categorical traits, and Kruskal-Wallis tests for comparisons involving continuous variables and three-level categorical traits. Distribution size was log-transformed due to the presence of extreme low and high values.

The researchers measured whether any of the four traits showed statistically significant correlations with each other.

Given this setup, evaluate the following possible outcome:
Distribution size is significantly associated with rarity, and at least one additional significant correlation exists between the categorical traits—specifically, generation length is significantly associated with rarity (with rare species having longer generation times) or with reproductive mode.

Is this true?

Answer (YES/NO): NO